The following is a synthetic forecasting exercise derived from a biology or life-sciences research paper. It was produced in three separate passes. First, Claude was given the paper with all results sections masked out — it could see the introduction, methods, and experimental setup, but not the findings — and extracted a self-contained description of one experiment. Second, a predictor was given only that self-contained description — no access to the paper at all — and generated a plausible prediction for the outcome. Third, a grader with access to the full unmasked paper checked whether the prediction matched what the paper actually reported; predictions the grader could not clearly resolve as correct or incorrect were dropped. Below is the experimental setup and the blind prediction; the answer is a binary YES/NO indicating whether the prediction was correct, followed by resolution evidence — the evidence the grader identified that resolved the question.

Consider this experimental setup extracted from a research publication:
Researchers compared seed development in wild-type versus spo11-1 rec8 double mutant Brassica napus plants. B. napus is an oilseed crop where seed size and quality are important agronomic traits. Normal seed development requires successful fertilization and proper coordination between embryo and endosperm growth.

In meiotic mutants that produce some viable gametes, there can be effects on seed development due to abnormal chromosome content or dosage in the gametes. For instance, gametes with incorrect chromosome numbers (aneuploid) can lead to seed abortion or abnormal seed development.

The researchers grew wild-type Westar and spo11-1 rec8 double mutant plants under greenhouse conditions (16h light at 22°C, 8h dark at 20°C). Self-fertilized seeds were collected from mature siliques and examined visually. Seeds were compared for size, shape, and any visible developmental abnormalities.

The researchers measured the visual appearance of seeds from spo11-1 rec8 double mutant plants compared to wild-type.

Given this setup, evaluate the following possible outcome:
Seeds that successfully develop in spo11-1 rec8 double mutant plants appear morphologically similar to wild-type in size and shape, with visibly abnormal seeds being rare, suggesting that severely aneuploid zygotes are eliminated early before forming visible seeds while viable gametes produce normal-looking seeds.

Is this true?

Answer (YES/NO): NO